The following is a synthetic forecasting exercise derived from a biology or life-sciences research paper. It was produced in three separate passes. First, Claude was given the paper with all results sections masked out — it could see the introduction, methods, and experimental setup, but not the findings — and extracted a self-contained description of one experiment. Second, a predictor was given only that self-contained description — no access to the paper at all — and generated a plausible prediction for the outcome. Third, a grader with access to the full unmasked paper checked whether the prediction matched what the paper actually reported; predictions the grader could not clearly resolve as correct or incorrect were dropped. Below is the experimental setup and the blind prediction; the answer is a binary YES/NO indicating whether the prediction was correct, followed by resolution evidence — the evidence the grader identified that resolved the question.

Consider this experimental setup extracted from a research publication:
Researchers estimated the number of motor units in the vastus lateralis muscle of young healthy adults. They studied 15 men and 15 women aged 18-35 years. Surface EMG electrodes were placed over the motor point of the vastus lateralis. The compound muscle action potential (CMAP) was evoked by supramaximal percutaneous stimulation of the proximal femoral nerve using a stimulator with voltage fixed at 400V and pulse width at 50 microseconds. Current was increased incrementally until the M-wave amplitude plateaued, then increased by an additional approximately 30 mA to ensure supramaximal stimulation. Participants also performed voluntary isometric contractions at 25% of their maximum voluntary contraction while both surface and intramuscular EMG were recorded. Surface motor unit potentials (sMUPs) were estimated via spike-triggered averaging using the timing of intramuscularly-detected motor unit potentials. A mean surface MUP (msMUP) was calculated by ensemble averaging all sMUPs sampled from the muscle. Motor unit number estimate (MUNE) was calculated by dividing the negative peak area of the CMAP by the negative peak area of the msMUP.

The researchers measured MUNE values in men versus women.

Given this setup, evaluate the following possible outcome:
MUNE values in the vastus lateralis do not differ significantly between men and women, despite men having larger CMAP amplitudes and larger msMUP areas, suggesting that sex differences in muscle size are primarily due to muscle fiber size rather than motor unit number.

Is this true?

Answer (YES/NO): YES